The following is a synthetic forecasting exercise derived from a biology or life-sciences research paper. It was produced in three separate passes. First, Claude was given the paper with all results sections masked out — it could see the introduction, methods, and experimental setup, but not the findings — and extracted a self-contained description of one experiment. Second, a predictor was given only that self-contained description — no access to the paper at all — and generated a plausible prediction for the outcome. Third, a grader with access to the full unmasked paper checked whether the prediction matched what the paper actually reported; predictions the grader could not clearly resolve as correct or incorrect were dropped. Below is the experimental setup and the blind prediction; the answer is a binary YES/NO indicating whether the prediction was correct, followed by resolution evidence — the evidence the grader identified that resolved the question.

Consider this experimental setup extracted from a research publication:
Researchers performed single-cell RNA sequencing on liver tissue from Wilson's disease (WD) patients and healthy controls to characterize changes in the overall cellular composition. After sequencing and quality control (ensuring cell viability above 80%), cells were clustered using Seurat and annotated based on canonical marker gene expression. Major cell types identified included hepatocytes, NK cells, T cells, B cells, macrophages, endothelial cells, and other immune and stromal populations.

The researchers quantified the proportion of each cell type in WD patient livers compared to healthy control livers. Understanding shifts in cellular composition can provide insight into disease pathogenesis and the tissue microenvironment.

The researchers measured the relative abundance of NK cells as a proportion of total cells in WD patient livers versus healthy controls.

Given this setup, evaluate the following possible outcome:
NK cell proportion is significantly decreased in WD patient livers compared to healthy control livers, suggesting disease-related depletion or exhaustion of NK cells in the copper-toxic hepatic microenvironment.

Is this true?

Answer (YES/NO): NO